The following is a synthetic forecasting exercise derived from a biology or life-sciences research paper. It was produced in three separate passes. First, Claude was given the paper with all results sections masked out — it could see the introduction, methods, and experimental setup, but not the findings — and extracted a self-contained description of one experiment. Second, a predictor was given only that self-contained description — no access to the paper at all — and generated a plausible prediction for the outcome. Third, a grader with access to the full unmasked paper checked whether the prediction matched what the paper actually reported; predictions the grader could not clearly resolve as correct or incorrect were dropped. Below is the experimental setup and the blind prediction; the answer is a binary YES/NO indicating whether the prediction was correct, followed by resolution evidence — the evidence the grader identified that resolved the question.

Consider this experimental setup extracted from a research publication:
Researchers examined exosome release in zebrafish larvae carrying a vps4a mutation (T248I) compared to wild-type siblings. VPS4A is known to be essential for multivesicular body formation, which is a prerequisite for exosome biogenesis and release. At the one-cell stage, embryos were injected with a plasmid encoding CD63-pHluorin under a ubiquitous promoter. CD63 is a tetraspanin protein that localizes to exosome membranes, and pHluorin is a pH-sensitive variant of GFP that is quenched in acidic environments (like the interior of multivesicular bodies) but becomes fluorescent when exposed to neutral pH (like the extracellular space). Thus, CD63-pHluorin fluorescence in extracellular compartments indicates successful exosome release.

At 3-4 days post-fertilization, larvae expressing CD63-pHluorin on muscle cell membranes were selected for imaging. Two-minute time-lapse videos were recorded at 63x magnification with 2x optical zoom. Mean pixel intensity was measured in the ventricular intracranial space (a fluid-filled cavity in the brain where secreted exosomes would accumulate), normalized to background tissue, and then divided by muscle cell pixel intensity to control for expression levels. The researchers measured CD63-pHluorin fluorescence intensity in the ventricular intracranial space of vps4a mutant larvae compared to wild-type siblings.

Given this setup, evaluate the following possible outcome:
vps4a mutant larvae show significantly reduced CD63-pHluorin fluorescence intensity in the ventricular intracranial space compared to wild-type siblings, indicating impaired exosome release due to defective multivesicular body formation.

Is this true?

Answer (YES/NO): YES